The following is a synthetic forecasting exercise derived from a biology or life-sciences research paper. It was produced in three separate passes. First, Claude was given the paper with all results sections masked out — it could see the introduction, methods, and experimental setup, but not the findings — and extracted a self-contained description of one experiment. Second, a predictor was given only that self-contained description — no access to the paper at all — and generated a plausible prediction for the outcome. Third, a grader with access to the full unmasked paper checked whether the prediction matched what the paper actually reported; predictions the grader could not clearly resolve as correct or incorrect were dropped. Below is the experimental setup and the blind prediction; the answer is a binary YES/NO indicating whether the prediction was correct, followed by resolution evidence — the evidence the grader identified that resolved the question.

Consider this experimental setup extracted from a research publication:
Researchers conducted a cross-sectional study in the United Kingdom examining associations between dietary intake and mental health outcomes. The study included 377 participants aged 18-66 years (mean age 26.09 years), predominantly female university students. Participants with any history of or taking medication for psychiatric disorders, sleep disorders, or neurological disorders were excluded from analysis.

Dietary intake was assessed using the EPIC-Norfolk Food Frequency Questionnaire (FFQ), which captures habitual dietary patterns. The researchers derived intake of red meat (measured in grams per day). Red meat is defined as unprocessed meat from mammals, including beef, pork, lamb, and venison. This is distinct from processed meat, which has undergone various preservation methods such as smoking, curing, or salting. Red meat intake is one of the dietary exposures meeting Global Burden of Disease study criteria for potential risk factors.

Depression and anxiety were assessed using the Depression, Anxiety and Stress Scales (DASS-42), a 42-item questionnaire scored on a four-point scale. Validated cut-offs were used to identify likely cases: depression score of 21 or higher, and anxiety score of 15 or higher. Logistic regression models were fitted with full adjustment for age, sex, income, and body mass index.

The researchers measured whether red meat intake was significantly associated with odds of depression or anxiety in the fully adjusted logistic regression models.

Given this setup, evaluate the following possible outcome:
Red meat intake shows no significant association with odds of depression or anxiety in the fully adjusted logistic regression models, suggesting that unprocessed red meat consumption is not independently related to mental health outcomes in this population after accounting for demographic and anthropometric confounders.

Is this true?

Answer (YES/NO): YES